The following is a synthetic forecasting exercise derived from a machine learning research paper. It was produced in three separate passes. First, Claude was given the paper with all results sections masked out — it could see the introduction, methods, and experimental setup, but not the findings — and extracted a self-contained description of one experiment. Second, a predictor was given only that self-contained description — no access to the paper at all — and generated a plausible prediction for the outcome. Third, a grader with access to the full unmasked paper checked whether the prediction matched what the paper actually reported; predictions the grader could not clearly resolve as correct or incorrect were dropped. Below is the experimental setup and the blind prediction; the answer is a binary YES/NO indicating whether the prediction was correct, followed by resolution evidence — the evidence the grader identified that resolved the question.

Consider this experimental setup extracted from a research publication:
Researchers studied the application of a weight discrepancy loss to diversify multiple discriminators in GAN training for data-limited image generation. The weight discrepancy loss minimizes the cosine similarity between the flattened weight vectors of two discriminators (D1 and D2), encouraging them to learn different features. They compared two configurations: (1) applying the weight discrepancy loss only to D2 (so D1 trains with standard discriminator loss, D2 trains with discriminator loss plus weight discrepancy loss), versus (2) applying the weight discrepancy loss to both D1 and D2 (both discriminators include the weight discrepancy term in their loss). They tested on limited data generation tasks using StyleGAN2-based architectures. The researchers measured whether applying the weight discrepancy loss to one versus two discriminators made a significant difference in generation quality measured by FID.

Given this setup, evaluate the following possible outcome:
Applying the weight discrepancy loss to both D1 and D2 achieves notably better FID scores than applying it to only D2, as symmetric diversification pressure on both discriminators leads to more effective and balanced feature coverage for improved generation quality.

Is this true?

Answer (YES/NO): NO